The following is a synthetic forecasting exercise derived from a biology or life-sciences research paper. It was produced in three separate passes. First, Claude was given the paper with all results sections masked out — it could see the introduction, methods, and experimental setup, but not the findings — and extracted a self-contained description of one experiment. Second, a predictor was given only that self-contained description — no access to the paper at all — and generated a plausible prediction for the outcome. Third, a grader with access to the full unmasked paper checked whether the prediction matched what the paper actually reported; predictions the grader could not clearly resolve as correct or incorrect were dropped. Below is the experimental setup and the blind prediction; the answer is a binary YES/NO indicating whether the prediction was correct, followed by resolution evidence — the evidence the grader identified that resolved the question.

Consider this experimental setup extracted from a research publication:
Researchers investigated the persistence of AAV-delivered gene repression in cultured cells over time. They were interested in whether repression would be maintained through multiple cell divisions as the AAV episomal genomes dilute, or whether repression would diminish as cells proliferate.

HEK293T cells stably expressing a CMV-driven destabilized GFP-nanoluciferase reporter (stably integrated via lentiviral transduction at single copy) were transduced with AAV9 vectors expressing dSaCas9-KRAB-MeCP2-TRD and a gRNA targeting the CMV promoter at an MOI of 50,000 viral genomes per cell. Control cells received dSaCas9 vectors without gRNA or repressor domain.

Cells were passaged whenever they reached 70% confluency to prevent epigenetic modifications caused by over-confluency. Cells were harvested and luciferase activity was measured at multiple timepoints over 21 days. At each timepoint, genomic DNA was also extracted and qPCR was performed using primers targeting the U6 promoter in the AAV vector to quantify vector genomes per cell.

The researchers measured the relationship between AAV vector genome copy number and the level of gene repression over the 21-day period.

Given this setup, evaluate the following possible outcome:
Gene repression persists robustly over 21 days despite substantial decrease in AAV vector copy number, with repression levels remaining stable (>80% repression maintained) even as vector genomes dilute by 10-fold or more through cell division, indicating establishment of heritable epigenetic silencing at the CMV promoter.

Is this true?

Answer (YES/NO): NO